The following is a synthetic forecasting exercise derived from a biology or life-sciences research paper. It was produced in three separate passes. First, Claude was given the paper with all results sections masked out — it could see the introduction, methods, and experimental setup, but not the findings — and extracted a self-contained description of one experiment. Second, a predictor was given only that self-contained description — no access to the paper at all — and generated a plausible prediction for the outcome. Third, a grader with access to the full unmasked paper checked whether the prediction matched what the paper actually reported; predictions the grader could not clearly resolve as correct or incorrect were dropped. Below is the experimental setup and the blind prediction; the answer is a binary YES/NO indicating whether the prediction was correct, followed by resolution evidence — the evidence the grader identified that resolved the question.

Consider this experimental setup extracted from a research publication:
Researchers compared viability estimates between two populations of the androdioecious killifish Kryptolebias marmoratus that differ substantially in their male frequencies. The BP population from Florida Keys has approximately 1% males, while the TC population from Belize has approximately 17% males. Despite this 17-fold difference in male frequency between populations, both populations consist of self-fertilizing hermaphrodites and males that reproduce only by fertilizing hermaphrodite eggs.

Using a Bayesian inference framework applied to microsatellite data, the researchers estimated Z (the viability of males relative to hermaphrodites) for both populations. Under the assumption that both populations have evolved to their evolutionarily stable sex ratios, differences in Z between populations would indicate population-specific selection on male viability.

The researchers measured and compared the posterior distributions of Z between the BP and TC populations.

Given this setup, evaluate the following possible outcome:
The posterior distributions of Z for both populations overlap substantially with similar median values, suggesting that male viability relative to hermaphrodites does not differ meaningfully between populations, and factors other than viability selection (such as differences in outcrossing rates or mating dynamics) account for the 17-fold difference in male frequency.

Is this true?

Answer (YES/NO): YES